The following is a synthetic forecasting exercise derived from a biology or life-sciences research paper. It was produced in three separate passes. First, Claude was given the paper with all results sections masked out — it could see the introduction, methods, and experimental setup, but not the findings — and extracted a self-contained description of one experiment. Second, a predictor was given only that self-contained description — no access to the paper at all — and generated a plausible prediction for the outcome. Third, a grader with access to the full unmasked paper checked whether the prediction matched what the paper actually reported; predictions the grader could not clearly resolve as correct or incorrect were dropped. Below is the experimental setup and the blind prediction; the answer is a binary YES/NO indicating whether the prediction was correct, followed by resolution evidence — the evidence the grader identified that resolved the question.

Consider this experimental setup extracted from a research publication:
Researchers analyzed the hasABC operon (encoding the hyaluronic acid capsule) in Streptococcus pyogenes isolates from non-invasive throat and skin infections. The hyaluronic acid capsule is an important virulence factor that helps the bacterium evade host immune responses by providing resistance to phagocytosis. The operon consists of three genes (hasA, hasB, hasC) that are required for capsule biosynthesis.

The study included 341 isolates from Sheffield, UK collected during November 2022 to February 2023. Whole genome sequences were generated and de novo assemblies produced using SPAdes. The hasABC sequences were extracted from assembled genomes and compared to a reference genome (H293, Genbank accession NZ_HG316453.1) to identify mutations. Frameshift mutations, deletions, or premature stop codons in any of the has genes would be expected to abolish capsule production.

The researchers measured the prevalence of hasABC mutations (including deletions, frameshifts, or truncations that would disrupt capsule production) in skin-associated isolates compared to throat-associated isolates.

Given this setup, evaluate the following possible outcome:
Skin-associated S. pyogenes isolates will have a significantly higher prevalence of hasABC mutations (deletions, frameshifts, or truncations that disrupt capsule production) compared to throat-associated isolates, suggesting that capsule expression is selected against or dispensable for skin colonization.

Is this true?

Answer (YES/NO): NO